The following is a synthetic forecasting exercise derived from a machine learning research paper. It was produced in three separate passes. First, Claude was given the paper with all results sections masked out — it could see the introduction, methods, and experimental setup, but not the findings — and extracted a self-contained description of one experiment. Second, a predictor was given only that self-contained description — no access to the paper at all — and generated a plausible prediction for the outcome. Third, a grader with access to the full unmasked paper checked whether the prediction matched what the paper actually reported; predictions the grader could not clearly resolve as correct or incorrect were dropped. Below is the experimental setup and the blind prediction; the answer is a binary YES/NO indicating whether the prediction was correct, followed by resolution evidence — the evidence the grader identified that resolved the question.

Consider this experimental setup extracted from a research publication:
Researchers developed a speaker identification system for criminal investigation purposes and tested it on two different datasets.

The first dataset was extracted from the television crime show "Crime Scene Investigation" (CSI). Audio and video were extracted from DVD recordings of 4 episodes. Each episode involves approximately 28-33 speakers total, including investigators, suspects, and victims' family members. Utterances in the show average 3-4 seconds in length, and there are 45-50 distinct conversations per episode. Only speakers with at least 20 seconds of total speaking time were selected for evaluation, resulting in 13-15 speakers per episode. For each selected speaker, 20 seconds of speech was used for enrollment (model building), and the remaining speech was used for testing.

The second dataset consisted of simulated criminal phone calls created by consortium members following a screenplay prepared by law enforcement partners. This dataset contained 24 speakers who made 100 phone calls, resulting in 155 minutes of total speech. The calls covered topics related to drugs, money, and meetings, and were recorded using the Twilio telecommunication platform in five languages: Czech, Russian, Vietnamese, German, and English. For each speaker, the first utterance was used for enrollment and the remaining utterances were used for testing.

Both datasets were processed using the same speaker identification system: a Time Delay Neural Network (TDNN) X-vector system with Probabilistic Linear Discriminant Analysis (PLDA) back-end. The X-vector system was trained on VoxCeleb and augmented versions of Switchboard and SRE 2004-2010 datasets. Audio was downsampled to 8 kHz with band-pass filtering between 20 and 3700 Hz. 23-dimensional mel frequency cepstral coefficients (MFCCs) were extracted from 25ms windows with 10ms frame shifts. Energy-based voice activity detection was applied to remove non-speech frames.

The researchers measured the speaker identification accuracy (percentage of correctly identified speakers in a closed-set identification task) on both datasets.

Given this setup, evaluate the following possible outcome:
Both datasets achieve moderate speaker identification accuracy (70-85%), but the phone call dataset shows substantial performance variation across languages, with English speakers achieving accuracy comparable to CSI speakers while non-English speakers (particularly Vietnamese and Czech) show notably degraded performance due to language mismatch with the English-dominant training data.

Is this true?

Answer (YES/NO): NO